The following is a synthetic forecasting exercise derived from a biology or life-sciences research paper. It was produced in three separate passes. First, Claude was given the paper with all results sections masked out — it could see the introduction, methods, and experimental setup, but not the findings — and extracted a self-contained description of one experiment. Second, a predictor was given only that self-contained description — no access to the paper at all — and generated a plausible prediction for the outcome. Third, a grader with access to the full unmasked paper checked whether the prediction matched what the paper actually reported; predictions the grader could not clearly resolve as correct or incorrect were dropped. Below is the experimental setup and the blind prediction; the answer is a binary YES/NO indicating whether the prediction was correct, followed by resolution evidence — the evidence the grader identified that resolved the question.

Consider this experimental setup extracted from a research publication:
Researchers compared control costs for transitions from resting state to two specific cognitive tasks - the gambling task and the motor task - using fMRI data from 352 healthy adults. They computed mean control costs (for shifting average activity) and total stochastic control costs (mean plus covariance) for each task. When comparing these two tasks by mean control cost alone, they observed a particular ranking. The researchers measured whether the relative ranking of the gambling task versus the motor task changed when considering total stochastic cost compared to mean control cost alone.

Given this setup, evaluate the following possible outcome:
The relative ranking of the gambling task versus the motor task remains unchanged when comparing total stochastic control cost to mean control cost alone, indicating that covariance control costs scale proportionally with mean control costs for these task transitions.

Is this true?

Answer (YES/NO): NO